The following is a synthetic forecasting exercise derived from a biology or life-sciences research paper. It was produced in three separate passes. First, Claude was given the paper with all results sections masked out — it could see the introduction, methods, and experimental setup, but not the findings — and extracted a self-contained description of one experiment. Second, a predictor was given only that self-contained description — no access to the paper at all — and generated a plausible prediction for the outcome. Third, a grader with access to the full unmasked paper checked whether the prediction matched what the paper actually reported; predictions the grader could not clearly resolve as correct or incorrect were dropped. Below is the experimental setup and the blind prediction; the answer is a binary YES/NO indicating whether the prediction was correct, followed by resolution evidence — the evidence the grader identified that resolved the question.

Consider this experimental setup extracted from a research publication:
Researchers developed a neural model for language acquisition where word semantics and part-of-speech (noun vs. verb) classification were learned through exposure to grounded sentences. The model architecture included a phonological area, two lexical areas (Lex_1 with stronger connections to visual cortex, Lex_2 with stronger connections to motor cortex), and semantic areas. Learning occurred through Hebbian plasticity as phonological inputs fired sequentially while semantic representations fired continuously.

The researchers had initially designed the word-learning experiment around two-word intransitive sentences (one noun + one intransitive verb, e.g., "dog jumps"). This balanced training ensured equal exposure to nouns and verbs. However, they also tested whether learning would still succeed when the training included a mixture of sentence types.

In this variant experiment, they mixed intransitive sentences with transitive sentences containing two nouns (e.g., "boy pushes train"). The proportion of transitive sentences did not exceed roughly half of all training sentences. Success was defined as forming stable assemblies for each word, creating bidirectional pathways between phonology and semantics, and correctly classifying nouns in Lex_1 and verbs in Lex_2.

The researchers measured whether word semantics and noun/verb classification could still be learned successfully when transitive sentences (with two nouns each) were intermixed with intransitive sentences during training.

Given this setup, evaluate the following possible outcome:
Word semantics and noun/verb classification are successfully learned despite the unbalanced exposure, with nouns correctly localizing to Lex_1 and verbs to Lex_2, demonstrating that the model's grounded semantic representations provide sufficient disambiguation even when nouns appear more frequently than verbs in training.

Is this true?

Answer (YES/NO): YES